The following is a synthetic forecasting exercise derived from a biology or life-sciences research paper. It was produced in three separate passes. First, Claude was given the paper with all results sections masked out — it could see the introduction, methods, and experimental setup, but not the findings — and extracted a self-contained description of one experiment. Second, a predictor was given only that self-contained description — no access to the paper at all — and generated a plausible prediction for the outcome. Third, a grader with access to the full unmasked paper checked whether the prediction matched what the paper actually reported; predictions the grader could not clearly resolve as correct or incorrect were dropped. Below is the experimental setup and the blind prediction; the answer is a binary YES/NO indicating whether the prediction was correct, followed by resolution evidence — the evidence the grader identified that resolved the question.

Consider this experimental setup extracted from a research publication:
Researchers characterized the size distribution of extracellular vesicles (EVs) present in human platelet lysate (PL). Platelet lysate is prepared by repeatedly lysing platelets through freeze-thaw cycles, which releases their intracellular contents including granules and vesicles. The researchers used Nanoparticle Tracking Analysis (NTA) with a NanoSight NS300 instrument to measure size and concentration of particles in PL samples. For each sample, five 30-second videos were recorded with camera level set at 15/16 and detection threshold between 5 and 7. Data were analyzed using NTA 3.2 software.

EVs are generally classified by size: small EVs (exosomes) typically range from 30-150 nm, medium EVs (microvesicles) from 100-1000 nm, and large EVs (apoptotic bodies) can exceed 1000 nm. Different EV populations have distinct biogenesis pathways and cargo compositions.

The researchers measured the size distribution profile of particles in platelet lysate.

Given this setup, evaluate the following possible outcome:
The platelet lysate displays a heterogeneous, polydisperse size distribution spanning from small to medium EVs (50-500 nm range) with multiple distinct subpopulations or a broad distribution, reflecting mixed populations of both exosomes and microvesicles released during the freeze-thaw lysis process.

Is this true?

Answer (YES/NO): NO